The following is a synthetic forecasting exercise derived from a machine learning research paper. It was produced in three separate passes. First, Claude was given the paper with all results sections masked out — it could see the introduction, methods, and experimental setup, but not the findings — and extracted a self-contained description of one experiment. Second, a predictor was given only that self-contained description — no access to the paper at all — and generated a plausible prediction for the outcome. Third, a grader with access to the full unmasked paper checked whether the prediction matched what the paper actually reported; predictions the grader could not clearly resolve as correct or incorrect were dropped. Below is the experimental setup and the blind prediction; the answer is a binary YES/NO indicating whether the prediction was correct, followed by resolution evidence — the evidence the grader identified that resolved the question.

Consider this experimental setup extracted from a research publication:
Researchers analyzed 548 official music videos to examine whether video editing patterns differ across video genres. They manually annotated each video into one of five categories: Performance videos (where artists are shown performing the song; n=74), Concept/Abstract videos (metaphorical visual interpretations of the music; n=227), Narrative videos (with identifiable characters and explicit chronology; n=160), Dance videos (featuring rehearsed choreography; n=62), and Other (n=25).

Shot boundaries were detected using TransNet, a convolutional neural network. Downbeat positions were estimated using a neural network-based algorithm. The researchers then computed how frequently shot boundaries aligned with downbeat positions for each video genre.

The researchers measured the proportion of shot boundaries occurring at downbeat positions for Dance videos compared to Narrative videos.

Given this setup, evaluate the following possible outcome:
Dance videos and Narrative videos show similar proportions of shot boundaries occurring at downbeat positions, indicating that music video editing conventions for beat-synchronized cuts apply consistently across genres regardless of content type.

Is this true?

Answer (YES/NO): YES